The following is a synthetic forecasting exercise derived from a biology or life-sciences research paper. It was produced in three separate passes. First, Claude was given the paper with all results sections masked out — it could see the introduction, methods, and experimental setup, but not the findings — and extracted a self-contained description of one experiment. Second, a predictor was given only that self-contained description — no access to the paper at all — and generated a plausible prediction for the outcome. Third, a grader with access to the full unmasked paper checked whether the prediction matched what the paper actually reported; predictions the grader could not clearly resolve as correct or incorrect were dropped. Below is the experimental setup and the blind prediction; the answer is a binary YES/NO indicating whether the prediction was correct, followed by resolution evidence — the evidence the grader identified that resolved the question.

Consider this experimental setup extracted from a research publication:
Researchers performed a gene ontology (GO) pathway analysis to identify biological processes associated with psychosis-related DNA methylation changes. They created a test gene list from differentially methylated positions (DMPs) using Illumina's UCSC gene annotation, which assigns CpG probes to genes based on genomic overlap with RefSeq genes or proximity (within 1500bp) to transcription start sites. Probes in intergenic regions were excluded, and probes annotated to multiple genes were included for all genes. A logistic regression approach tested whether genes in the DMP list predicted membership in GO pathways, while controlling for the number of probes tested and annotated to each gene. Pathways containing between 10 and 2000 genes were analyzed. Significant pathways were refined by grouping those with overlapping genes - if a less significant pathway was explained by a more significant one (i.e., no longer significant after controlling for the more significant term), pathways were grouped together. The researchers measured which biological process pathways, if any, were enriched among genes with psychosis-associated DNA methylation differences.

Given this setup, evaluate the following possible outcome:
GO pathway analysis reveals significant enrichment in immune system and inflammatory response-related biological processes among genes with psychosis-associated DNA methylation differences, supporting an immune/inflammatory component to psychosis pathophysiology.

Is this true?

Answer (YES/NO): NO